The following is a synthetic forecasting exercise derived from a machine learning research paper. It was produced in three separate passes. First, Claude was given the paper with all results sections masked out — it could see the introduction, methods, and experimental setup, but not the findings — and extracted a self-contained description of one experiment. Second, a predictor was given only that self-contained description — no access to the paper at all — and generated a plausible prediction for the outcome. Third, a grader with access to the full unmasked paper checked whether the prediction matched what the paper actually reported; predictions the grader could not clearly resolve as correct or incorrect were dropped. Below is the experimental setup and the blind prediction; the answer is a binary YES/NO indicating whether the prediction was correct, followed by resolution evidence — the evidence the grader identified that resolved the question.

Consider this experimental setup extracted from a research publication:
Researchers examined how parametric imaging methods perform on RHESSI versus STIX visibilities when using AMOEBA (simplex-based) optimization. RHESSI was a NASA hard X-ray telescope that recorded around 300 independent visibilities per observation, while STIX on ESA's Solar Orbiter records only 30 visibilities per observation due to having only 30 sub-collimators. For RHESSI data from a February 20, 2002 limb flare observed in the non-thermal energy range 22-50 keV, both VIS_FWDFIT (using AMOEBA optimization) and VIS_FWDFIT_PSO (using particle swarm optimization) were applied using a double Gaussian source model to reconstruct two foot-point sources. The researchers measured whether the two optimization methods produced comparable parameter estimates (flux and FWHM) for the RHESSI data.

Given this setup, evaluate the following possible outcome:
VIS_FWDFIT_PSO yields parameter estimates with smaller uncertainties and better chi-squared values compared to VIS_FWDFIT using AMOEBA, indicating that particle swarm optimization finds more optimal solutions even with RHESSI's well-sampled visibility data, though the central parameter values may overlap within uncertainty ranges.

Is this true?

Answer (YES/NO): NO